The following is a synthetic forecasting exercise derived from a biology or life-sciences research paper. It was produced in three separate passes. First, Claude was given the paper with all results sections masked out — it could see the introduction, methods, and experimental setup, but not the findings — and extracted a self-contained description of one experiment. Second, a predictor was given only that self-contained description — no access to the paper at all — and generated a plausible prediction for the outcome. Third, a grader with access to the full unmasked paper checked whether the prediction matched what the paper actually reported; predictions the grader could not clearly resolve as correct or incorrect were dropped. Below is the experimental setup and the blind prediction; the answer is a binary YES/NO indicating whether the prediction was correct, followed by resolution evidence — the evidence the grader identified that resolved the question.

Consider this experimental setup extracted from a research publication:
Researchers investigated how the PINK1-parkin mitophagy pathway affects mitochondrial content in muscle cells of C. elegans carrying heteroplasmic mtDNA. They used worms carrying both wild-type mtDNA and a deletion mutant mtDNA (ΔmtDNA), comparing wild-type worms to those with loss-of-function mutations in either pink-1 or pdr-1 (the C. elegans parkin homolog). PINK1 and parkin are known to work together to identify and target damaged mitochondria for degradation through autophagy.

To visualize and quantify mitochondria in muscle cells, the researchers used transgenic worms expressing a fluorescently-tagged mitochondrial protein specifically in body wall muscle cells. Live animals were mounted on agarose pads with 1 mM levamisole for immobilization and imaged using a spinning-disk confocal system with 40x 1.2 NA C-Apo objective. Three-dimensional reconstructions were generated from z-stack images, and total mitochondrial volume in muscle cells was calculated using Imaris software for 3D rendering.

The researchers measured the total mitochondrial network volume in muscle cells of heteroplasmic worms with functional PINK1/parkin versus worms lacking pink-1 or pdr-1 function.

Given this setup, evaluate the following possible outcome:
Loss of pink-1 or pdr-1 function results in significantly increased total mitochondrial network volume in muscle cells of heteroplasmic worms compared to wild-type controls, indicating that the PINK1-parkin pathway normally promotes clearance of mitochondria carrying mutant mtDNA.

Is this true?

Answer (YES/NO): NO